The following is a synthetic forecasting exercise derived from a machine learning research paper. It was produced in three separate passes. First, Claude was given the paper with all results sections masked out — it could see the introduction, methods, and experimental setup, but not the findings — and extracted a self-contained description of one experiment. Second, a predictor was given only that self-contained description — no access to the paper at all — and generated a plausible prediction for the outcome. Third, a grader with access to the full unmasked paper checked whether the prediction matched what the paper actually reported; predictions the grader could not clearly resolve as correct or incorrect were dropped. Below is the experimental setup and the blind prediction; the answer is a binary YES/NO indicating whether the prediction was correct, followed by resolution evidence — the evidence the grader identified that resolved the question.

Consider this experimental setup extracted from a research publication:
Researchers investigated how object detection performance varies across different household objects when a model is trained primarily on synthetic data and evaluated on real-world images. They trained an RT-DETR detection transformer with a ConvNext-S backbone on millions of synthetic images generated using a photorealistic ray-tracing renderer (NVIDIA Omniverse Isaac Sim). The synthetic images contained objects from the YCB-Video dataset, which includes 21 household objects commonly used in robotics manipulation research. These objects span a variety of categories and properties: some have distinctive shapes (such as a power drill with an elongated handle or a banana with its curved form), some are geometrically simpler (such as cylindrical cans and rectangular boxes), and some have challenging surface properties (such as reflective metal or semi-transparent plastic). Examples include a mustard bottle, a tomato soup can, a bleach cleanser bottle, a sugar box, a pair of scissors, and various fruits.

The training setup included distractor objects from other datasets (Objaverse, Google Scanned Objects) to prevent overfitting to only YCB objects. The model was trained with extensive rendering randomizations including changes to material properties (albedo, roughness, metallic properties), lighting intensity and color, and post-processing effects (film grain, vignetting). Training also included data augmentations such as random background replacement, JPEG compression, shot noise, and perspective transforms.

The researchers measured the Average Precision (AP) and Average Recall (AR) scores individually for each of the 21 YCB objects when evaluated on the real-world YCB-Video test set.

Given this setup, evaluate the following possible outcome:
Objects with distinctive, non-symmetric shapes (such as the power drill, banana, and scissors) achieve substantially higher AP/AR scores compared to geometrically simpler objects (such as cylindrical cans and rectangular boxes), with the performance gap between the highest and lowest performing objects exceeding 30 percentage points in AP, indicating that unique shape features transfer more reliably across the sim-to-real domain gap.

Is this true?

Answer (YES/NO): NO